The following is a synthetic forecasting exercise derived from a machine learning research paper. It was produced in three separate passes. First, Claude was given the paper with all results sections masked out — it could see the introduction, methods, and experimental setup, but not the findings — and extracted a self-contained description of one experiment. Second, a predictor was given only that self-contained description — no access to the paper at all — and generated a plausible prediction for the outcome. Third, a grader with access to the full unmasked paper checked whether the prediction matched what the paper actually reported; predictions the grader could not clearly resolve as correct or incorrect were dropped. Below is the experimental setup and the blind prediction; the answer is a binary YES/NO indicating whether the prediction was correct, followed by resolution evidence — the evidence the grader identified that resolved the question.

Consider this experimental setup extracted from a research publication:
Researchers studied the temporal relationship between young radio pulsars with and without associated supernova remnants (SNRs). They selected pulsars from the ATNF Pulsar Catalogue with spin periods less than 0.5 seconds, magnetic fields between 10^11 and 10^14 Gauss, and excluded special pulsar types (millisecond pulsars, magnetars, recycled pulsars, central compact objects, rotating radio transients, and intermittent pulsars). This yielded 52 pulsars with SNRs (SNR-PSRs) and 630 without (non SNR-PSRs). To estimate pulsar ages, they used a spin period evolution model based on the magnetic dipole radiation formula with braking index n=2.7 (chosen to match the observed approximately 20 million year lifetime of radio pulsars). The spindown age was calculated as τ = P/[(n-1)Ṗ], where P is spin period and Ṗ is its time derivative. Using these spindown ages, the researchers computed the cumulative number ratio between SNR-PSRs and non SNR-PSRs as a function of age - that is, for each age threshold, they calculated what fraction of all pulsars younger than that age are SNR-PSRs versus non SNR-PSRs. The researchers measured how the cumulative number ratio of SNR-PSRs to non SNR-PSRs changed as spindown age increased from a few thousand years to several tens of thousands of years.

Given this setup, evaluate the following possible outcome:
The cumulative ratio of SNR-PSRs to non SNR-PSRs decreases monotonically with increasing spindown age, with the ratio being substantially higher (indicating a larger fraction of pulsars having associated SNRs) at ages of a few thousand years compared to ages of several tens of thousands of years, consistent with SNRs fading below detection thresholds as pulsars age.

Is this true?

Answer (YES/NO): NO